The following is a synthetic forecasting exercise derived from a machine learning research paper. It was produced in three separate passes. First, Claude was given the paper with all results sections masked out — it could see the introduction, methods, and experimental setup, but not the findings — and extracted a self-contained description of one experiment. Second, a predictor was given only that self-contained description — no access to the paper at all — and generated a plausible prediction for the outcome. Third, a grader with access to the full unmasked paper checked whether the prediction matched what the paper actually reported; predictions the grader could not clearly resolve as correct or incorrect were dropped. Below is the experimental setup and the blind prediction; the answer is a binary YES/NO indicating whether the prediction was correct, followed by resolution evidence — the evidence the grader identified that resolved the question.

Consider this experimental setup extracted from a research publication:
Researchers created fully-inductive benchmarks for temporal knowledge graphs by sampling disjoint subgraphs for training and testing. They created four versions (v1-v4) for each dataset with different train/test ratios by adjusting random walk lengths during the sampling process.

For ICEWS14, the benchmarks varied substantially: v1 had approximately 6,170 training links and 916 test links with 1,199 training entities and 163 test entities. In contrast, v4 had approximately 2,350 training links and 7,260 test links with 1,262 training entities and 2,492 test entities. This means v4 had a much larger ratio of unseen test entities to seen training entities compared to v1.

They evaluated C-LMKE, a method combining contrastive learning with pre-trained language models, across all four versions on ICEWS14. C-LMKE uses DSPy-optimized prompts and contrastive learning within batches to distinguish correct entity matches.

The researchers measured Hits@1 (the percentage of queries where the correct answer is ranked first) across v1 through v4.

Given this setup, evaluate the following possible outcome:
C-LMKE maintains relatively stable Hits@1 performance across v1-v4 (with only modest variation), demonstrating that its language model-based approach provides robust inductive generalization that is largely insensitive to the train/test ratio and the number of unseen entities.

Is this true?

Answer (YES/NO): NO